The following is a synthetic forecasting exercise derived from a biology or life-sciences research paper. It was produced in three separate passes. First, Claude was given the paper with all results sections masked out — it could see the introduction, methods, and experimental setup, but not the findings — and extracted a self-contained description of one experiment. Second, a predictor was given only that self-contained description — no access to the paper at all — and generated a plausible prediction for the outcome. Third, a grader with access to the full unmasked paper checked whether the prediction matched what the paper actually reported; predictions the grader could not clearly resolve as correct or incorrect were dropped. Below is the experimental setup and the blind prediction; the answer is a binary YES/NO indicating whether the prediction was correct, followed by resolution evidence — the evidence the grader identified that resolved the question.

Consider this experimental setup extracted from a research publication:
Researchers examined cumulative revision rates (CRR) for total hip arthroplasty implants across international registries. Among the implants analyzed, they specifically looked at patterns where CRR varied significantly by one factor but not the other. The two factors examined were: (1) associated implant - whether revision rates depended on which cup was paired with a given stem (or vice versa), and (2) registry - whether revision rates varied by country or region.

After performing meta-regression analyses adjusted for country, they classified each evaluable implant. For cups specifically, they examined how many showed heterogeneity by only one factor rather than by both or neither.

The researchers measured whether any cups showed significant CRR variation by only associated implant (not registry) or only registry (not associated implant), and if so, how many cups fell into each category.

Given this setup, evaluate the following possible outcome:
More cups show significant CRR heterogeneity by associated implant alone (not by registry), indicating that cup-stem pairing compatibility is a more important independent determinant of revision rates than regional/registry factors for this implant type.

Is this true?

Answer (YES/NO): NO